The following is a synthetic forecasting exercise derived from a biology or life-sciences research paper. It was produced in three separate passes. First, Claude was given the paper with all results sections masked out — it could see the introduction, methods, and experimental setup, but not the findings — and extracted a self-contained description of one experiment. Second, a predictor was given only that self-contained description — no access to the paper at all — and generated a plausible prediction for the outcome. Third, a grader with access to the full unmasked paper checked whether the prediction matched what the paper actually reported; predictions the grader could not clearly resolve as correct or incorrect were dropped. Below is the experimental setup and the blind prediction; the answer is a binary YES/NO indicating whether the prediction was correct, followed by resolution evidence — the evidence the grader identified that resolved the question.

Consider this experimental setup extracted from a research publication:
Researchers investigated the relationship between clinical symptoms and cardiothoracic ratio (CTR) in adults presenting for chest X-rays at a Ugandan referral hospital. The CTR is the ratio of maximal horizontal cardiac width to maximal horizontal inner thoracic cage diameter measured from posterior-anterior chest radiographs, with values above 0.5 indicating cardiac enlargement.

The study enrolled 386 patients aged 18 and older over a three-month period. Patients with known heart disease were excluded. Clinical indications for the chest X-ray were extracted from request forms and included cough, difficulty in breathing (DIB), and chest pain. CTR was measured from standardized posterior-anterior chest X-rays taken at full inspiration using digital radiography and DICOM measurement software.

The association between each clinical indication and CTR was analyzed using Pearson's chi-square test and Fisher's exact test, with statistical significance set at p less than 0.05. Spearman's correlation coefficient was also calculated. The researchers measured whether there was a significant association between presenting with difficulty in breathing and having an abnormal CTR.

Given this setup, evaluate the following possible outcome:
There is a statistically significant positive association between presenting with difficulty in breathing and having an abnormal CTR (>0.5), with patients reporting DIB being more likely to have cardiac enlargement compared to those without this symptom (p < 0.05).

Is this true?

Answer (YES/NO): NO